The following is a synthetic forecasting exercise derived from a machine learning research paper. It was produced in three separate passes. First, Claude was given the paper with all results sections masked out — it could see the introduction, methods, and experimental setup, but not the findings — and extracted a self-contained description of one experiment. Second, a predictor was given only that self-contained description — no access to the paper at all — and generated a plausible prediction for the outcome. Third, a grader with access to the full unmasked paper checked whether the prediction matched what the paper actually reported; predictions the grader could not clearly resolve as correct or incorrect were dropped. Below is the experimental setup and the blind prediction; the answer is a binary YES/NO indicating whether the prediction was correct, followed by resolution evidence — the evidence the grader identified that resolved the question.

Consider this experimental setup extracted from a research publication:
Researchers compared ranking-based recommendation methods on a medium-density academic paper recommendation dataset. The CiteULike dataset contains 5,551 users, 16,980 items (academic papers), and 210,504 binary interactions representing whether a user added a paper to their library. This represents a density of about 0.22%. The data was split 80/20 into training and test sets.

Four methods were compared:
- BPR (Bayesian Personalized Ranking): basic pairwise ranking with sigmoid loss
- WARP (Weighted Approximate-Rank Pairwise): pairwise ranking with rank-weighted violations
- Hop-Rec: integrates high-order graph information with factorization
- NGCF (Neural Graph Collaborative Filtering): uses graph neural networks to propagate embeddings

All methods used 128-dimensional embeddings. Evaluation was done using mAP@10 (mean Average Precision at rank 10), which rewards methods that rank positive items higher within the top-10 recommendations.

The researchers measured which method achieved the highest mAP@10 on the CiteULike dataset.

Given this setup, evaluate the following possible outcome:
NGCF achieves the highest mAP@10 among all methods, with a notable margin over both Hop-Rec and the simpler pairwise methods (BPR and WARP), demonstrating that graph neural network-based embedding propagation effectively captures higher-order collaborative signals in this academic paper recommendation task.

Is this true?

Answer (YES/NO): NO